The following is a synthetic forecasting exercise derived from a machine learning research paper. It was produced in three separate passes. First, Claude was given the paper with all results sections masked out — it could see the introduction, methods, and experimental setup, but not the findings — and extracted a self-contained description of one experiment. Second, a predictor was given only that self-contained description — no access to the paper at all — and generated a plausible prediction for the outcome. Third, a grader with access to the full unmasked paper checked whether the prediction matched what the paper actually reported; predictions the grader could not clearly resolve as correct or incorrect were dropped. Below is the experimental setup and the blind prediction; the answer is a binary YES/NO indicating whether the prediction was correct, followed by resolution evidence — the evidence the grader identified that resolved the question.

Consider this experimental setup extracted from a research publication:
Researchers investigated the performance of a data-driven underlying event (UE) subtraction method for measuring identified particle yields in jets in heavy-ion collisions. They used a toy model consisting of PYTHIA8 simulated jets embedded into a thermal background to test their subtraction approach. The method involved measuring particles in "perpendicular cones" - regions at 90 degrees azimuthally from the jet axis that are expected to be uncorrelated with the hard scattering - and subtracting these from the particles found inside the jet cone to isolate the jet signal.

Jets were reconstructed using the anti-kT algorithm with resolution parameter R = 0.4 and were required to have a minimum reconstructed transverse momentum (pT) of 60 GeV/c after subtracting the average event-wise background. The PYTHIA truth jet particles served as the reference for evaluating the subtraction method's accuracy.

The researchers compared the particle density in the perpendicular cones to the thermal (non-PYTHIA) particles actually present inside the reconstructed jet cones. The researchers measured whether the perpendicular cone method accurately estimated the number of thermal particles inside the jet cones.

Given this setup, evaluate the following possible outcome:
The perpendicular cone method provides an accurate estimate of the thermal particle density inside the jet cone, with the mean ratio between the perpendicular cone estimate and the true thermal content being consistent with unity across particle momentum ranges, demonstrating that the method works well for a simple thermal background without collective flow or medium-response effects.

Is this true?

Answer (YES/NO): NO